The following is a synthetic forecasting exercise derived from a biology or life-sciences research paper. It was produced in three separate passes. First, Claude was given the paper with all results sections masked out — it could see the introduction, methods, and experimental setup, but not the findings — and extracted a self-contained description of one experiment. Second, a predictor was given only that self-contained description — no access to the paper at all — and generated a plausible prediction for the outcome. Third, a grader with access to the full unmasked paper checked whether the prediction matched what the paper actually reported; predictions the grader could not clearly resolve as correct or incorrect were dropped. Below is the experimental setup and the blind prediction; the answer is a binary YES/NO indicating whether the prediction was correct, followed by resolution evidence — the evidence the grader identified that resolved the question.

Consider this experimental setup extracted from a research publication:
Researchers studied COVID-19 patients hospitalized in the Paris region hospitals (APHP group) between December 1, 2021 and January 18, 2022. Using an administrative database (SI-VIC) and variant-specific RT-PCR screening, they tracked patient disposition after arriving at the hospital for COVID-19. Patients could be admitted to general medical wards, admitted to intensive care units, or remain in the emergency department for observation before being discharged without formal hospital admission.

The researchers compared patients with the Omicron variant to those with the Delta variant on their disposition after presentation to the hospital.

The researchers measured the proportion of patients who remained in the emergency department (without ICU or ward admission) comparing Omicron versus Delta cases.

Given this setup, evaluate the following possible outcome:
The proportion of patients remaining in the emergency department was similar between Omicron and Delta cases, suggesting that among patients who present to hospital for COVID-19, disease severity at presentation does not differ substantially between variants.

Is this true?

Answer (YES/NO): NO